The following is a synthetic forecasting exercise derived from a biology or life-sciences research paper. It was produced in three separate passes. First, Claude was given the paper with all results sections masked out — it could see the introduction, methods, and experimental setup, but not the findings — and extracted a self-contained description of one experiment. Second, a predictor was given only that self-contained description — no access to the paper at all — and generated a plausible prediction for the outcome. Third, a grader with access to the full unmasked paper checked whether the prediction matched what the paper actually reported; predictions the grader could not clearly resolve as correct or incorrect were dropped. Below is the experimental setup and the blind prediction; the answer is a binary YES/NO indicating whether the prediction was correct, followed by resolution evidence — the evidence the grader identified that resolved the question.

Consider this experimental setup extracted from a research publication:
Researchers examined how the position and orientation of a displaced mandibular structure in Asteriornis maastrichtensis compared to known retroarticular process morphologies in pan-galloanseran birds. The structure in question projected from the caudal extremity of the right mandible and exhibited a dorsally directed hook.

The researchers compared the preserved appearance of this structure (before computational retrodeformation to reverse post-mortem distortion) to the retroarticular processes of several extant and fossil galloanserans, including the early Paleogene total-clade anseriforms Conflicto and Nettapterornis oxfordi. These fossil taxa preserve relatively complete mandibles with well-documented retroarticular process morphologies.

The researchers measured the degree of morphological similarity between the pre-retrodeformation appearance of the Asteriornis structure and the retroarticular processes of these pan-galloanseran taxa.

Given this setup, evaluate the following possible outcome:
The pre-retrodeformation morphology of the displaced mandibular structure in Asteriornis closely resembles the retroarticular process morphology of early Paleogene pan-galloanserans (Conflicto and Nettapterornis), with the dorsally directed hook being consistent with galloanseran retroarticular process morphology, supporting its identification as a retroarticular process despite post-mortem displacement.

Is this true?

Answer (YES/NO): NO